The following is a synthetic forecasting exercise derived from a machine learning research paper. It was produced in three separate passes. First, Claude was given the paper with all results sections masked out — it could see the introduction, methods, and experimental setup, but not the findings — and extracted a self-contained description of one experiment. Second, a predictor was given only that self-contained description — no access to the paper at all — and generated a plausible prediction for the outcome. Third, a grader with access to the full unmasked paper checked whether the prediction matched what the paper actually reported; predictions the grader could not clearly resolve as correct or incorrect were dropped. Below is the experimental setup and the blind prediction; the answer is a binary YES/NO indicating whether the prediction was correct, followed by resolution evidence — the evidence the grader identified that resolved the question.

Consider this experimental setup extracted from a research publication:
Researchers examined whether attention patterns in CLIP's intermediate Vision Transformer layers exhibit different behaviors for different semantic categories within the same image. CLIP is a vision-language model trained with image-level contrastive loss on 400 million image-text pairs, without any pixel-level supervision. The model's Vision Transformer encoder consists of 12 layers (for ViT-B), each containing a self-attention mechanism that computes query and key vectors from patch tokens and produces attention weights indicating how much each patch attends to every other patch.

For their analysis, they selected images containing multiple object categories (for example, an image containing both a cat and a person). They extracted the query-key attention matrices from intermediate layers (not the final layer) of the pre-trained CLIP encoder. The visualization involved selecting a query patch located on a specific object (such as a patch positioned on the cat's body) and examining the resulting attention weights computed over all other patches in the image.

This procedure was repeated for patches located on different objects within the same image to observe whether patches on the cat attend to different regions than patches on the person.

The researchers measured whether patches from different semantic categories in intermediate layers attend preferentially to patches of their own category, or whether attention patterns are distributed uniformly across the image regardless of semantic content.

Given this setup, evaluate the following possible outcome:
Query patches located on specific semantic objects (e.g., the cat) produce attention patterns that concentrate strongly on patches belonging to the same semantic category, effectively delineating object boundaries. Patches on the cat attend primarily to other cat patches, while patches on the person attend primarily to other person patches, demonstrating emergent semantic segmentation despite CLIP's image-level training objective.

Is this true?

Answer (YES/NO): NO